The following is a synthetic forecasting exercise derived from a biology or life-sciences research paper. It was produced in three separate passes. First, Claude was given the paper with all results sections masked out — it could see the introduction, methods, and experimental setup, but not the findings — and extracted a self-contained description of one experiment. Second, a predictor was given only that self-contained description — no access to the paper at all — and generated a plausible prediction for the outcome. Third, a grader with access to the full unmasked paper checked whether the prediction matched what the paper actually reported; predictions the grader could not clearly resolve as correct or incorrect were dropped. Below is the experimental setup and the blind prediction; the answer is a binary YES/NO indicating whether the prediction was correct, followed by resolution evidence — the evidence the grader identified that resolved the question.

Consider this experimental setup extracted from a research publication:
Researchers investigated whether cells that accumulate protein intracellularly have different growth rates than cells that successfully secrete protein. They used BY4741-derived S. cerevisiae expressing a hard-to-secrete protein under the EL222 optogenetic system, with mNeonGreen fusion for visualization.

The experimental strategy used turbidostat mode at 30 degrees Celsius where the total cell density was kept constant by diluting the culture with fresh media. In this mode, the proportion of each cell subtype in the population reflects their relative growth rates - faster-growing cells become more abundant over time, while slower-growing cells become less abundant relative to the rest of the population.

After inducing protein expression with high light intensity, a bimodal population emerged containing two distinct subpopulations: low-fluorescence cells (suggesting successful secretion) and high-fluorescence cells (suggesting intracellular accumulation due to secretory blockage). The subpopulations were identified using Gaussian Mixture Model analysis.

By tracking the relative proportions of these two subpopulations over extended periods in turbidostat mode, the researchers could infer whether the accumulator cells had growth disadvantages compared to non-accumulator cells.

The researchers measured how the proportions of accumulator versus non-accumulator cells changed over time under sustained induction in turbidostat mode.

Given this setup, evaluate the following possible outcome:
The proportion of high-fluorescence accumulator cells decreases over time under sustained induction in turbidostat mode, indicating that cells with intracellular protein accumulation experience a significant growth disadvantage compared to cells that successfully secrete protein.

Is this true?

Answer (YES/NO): YES